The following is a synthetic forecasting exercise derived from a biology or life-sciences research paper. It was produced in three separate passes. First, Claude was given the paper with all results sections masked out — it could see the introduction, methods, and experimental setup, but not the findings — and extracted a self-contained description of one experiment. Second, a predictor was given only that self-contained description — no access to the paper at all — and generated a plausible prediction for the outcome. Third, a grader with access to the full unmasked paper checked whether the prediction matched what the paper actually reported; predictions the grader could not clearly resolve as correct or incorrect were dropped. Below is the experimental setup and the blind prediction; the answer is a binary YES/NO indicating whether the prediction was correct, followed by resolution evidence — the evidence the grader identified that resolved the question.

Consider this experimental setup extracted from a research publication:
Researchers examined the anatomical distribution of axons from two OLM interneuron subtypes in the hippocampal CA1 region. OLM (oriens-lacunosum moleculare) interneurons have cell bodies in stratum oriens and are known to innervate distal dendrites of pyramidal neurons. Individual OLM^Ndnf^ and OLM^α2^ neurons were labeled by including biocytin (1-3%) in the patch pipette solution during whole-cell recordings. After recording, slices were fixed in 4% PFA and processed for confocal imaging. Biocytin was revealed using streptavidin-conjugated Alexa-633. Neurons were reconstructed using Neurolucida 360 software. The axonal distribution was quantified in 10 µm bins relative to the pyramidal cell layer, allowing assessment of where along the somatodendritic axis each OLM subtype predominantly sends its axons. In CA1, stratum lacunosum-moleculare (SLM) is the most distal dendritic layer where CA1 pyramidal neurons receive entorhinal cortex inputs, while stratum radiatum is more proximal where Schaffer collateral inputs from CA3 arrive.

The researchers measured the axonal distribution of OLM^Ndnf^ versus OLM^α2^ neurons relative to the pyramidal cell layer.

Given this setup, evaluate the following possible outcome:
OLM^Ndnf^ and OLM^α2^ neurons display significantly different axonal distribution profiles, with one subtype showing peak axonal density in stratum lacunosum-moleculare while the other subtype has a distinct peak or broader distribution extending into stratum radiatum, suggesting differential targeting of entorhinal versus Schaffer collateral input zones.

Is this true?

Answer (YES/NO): NO